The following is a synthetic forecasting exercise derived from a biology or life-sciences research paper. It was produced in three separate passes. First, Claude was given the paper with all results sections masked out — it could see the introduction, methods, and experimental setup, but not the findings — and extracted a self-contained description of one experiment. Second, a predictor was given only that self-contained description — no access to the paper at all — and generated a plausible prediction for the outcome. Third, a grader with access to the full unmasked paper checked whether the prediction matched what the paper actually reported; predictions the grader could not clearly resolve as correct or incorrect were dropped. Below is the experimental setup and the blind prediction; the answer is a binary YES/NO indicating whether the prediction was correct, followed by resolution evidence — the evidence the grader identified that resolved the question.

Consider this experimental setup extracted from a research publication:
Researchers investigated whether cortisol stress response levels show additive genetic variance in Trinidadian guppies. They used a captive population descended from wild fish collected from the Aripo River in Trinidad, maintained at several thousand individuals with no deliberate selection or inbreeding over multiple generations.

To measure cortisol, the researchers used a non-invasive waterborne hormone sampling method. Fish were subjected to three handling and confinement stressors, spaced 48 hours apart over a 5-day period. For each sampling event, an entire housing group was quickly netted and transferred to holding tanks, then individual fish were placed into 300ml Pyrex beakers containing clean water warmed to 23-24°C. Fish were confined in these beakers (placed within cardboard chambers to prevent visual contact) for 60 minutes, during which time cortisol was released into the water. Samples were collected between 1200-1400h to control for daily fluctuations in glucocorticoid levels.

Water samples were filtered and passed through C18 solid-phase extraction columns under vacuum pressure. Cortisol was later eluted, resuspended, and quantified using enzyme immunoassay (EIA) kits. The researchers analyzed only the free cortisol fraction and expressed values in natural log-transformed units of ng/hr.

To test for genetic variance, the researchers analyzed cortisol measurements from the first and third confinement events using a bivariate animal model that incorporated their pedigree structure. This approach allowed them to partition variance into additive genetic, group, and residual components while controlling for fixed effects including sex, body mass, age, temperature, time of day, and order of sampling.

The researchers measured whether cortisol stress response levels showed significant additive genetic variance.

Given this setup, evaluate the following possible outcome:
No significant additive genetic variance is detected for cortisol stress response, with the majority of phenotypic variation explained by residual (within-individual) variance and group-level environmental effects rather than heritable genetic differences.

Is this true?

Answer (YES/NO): NO